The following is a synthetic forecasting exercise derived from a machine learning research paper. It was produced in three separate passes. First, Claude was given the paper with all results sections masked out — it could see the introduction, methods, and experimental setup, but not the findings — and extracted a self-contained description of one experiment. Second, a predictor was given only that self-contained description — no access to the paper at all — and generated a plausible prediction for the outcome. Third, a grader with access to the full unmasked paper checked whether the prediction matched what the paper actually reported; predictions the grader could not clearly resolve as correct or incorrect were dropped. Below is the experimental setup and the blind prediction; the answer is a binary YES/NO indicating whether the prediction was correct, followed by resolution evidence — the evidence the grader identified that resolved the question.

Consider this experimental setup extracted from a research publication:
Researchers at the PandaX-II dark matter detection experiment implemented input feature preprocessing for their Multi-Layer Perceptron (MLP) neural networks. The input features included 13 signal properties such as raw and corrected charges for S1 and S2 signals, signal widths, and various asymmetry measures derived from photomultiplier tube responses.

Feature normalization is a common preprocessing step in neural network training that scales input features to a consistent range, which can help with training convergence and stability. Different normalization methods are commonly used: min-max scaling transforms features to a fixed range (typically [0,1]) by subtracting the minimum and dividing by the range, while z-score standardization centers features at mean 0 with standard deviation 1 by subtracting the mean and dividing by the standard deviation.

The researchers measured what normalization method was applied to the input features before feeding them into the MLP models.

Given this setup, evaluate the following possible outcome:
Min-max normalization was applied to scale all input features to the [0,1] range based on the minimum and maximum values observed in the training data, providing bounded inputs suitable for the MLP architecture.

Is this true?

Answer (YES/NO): YES